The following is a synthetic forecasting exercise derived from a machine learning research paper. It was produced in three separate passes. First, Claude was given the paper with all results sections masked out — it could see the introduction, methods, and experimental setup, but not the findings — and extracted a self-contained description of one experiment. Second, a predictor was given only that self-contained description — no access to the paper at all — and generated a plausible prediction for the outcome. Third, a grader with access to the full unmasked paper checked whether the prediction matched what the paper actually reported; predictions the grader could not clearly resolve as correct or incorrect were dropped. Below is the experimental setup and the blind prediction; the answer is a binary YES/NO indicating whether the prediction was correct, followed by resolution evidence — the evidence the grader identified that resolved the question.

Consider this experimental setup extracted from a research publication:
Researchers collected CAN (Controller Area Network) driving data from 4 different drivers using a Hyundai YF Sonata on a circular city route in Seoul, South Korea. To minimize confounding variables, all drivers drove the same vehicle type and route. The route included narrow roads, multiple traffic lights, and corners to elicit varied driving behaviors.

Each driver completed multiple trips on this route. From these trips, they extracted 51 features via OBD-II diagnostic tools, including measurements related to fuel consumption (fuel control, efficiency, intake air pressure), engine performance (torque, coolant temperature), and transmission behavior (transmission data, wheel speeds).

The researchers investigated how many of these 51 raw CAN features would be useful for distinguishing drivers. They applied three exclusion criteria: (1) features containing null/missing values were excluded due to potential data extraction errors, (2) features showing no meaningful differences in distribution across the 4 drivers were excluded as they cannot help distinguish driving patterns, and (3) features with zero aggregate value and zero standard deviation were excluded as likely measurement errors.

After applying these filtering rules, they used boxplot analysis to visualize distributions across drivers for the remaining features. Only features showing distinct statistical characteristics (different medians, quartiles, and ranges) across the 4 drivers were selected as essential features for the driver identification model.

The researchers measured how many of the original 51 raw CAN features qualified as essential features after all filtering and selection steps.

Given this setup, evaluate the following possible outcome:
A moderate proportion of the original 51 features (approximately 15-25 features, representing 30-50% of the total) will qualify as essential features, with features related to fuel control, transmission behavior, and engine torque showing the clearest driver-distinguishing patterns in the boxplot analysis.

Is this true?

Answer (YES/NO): NO